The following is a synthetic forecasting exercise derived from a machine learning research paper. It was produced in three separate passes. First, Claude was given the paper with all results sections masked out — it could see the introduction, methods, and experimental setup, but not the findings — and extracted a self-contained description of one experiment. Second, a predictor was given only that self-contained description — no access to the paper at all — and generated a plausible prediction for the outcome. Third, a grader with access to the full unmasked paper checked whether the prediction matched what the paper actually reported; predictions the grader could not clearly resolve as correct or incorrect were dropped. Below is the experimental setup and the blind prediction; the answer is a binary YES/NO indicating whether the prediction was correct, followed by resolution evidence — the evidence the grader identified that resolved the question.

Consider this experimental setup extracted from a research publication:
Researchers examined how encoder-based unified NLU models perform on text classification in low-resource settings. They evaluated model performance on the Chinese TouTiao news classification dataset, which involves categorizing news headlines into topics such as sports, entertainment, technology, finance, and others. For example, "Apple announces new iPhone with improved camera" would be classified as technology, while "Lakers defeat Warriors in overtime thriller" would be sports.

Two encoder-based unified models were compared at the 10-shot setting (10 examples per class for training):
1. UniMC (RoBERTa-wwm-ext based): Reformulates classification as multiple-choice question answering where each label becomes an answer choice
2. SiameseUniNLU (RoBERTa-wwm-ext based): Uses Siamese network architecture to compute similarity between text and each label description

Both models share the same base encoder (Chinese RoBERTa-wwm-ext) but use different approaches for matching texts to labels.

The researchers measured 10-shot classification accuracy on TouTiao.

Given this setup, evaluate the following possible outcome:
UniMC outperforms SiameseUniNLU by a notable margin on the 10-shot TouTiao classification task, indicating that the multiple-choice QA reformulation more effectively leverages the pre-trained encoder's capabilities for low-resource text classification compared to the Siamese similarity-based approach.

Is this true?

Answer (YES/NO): YES